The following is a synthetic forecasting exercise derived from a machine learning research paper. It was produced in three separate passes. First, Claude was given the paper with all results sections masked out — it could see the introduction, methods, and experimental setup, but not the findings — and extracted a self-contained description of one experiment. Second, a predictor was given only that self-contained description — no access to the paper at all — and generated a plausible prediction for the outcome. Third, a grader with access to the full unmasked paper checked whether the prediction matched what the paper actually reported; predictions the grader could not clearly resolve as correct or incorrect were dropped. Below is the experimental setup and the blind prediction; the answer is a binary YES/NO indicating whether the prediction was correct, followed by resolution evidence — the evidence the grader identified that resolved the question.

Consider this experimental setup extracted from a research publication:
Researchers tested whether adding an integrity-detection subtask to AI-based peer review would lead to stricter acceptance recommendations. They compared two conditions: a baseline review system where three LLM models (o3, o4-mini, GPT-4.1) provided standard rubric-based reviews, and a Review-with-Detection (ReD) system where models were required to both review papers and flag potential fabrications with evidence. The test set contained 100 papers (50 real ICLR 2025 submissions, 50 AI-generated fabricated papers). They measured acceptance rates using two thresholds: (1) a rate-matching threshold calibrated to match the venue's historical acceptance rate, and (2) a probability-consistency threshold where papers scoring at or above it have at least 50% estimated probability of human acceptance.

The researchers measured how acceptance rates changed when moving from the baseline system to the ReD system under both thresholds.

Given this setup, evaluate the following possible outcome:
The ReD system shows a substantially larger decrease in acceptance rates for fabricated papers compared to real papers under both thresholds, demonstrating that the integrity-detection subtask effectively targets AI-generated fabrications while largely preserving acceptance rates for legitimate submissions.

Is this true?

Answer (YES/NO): NO